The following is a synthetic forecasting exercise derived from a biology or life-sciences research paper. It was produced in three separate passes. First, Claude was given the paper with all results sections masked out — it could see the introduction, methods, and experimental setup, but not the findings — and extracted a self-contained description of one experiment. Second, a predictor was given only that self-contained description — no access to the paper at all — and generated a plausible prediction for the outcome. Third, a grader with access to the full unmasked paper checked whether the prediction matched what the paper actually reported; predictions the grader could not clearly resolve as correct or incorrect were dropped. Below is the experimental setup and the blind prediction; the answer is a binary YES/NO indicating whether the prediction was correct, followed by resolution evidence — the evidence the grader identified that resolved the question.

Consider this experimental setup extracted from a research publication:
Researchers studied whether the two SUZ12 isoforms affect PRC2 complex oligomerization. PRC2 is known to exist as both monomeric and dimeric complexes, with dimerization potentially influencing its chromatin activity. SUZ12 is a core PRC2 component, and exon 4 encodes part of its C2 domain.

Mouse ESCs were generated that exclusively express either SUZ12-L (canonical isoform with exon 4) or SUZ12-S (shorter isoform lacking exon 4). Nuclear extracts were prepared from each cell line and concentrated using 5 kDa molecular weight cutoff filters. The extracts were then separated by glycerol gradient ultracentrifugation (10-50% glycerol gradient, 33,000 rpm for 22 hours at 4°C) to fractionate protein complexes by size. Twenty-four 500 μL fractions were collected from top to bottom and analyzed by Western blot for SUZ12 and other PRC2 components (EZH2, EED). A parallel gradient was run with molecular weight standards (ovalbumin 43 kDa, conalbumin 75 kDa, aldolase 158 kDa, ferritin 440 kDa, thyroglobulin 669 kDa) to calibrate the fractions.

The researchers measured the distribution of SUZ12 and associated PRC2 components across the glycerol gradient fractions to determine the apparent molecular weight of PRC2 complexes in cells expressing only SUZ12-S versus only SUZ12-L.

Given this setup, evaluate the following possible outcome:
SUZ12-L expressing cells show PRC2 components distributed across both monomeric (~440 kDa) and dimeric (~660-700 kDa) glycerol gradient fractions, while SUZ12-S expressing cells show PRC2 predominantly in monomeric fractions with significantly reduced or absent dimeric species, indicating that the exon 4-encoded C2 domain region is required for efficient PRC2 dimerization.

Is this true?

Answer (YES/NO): NO